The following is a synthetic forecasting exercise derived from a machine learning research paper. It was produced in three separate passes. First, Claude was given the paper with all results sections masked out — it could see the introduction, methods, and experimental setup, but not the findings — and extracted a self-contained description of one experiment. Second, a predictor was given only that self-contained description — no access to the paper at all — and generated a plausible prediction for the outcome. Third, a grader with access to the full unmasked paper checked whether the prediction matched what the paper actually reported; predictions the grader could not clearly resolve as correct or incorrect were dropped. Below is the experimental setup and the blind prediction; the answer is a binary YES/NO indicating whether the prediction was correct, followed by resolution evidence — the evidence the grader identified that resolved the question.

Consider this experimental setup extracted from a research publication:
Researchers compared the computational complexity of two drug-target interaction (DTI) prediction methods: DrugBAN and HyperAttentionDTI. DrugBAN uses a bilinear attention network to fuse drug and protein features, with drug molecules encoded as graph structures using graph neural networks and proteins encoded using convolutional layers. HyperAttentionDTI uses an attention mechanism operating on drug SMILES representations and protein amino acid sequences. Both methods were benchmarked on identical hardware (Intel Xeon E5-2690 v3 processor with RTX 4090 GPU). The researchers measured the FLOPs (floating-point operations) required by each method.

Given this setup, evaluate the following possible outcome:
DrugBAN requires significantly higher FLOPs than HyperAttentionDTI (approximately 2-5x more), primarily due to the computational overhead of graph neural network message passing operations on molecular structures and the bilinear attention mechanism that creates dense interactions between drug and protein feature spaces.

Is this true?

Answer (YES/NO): NO